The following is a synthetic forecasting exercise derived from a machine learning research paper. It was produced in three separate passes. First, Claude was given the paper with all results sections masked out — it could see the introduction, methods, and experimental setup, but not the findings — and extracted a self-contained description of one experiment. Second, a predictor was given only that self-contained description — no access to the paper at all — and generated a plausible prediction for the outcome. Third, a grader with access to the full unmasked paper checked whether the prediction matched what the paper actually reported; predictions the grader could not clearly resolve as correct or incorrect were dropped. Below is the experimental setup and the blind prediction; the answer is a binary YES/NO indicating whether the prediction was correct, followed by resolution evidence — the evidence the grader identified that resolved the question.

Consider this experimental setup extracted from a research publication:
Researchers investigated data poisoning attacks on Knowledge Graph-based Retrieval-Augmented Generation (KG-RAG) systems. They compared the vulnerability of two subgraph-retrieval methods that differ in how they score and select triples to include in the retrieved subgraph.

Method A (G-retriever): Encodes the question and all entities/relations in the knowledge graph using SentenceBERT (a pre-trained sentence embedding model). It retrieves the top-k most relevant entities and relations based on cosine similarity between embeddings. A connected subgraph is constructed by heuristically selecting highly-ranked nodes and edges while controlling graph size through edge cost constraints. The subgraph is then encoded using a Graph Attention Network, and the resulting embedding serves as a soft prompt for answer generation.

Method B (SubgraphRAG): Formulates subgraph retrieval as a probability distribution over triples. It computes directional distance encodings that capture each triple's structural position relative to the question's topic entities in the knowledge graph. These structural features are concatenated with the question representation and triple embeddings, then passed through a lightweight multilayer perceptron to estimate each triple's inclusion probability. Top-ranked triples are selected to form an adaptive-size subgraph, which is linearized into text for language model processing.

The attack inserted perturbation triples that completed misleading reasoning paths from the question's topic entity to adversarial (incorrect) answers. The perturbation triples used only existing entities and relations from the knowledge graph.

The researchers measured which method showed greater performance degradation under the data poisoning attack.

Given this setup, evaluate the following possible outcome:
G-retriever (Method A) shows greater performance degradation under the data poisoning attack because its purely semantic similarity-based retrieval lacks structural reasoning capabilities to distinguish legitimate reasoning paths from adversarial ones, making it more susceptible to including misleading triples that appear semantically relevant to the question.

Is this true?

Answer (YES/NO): NO